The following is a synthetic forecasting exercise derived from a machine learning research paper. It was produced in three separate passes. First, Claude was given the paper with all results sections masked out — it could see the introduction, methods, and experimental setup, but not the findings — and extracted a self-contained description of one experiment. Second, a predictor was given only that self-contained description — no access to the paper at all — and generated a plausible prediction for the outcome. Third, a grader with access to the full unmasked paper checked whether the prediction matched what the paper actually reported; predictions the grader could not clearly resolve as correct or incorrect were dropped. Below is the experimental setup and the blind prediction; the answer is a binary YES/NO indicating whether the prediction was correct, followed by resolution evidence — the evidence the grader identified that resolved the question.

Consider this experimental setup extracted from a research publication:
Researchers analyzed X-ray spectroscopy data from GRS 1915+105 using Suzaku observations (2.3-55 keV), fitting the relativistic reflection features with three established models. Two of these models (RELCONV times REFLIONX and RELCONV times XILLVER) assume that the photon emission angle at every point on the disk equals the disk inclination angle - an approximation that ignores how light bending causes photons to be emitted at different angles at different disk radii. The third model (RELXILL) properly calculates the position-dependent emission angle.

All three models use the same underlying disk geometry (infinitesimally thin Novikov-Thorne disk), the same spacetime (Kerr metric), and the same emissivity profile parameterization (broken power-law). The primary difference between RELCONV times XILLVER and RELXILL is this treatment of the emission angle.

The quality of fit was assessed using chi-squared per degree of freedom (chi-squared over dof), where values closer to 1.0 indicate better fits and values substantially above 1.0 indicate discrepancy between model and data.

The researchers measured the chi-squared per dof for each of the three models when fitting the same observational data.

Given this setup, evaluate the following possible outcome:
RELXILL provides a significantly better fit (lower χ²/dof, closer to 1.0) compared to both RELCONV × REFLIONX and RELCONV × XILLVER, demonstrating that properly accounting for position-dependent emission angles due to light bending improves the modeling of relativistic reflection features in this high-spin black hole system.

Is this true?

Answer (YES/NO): NO